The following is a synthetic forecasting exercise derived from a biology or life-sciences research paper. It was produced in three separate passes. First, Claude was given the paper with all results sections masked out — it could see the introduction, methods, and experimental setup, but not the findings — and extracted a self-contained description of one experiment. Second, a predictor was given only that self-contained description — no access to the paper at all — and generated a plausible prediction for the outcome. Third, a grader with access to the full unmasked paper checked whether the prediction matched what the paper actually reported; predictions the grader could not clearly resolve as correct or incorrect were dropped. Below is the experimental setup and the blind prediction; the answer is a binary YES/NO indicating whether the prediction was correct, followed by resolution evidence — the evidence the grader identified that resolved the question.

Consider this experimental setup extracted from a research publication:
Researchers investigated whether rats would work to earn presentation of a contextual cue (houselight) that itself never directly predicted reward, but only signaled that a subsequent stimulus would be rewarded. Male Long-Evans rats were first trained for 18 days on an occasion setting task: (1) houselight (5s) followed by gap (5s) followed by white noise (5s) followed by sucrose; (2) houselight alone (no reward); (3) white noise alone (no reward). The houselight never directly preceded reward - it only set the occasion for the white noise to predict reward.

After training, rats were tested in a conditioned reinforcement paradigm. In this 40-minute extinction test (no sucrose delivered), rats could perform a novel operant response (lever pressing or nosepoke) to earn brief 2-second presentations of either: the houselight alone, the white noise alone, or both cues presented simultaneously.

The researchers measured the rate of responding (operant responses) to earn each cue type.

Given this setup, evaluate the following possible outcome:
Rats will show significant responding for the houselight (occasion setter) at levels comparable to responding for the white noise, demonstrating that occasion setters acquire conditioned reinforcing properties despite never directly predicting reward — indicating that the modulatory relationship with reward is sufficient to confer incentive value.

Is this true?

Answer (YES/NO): NO